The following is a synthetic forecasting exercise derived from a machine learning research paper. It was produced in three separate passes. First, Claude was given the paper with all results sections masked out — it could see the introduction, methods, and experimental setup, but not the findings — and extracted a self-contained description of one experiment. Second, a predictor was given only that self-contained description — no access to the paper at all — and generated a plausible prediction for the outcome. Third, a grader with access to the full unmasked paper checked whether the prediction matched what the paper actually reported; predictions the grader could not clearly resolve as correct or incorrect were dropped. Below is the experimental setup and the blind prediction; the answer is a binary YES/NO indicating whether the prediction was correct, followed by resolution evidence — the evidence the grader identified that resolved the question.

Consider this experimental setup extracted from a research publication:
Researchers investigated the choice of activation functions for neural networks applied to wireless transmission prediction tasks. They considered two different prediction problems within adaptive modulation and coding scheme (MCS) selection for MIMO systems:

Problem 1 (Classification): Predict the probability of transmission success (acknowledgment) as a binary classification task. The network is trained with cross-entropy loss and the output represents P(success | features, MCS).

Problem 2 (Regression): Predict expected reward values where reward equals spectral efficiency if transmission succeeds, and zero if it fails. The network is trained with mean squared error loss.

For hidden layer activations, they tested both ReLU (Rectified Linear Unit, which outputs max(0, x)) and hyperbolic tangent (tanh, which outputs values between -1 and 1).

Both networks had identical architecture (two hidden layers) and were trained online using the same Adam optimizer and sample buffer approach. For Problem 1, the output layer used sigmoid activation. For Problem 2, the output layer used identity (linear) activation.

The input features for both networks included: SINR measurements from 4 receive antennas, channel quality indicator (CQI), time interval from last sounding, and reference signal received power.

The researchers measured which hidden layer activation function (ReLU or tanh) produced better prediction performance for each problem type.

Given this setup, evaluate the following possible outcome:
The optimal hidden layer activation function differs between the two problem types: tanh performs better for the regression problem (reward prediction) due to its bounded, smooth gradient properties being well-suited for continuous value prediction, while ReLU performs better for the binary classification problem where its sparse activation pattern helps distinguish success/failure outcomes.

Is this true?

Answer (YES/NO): YES